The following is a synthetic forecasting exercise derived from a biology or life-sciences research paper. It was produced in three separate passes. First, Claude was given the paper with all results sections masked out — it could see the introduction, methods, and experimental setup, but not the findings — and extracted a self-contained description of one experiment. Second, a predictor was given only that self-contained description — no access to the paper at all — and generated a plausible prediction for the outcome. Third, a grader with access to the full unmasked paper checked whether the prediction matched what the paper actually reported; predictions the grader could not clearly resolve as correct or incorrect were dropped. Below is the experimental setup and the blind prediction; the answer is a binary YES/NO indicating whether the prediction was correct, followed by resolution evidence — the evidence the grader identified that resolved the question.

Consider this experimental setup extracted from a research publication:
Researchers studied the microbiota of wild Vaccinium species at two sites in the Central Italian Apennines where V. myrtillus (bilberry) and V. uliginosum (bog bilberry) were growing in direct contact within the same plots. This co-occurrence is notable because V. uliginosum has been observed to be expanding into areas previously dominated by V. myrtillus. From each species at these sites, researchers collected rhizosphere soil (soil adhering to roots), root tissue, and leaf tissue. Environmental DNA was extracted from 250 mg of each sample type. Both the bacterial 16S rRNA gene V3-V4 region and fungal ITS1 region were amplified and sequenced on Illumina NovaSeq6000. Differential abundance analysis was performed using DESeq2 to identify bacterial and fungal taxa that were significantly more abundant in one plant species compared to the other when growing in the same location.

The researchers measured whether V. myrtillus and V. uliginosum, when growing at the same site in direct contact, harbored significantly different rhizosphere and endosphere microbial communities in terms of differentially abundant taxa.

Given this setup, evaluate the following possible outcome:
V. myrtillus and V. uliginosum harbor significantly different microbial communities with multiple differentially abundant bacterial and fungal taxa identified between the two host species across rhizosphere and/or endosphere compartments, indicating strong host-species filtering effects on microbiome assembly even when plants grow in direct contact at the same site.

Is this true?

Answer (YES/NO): YES